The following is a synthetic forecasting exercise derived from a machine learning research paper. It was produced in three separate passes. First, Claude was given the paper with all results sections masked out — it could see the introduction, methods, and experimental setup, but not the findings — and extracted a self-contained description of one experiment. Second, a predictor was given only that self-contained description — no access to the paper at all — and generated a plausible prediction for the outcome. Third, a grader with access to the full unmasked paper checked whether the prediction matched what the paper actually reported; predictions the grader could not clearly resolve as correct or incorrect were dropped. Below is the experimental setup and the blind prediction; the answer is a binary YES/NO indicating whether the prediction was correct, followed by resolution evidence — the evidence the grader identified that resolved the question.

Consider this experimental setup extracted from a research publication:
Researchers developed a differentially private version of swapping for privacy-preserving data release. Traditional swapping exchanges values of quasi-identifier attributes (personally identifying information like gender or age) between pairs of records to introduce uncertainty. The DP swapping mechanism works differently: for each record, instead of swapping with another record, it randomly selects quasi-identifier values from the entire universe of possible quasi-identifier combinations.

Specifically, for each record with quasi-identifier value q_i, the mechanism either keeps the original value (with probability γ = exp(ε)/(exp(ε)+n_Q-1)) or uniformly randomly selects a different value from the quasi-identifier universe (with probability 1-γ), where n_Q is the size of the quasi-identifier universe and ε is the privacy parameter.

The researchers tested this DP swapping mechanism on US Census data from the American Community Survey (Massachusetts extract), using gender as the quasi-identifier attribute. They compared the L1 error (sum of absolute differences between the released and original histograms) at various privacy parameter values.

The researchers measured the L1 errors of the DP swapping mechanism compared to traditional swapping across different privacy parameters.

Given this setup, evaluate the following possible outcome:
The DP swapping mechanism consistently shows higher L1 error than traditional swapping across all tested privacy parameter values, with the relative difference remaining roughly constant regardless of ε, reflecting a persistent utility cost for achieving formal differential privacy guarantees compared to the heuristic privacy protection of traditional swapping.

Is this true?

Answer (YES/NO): NO